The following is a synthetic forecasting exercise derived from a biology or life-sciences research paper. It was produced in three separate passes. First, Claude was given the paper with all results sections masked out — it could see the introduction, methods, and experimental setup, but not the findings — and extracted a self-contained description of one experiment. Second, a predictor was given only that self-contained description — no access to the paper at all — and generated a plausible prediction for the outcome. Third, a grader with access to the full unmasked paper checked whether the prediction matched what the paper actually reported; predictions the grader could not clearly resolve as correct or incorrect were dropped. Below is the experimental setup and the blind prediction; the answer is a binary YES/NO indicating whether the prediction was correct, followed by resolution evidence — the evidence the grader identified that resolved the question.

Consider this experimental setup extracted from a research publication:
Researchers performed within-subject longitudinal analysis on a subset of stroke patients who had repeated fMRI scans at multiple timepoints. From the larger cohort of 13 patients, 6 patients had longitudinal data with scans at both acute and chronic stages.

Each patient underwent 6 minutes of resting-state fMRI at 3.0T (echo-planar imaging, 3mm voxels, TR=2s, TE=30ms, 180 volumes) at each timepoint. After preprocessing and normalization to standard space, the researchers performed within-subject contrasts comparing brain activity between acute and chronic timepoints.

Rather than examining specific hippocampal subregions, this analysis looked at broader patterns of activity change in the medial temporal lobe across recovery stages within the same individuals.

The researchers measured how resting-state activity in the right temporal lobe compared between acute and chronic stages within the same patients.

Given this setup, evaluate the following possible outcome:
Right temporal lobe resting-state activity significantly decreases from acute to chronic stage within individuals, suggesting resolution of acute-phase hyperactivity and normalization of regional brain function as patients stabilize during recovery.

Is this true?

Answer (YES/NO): YES